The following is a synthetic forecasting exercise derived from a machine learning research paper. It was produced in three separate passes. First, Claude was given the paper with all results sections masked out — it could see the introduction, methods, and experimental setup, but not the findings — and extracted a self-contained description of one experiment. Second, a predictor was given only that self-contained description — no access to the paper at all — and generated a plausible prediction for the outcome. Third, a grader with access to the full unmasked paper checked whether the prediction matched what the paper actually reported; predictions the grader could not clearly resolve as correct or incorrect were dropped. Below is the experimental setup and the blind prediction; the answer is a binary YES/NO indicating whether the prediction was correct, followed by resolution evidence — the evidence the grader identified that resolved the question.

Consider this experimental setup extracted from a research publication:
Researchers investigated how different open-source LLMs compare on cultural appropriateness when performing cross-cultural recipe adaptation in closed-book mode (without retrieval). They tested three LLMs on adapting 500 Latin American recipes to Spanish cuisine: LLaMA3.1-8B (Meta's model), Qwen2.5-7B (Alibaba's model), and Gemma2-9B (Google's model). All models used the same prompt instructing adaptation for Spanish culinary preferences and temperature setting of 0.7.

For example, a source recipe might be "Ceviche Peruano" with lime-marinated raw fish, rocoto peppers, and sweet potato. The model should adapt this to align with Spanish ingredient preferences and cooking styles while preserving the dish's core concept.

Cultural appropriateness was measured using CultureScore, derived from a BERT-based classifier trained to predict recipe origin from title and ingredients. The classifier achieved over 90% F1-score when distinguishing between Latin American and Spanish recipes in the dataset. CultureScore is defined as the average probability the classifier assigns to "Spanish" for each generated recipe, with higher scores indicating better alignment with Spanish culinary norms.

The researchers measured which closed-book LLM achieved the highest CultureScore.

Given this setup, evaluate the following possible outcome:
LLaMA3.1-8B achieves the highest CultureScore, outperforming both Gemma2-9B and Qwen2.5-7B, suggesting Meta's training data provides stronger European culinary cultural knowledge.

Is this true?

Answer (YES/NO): NO